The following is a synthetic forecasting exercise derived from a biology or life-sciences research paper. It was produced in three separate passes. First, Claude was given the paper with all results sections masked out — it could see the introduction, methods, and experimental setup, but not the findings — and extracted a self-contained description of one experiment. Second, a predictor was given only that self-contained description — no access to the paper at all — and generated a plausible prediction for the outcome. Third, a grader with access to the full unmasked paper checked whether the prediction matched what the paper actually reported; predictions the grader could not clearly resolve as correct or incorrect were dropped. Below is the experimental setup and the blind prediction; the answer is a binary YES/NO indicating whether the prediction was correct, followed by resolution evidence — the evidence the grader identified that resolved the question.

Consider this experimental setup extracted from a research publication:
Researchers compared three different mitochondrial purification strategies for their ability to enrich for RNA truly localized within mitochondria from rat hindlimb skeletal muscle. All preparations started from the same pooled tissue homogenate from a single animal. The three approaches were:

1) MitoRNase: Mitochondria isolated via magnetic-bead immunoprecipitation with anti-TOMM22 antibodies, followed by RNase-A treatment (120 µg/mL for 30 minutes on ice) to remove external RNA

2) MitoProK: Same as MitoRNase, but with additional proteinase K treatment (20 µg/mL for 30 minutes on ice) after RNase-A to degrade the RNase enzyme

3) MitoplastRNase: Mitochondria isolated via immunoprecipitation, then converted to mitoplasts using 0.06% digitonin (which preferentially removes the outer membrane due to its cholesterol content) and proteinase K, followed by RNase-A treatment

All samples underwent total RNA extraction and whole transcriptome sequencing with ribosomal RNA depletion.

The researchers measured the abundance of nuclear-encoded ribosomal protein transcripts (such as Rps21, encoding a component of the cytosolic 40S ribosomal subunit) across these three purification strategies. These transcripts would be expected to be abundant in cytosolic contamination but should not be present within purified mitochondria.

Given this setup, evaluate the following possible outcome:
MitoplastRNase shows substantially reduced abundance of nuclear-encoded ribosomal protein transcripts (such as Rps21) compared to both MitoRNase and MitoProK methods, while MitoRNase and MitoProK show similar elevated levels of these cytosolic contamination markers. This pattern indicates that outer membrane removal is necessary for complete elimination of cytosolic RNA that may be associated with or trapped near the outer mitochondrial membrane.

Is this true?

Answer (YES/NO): NO